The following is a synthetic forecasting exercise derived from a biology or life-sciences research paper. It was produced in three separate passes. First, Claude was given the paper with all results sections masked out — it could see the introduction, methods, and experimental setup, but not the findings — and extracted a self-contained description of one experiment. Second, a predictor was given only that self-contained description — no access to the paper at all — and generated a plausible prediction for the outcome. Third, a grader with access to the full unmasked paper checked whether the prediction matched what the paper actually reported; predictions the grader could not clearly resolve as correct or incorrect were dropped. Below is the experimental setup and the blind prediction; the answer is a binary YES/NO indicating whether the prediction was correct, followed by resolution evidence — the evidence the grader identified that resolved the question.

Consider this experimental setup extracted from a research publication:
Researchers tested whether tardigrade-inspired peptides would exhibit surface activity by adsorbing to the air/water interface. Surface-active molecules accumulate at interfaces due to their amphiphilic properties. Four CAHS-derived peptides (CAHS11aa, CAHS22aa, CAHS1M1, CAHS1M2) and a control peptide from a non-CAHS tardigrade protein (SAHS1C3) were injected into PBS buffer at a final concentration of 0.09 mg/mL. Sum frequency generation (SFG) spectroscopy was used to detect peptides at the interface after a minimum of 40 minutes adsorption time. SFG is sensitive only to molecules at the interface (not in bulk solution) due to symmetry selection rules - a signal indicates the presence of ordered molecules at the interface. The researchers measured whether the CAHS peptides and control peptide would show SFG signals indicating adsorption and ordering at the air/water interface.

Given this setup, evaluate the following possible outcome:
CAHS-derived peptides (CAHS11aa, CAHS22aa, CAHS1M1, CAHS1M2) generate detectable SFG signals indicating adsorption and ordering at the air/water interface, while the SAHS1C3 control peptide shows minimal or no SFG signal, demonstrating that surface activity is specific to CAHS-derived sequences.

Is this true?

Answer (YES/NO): YES